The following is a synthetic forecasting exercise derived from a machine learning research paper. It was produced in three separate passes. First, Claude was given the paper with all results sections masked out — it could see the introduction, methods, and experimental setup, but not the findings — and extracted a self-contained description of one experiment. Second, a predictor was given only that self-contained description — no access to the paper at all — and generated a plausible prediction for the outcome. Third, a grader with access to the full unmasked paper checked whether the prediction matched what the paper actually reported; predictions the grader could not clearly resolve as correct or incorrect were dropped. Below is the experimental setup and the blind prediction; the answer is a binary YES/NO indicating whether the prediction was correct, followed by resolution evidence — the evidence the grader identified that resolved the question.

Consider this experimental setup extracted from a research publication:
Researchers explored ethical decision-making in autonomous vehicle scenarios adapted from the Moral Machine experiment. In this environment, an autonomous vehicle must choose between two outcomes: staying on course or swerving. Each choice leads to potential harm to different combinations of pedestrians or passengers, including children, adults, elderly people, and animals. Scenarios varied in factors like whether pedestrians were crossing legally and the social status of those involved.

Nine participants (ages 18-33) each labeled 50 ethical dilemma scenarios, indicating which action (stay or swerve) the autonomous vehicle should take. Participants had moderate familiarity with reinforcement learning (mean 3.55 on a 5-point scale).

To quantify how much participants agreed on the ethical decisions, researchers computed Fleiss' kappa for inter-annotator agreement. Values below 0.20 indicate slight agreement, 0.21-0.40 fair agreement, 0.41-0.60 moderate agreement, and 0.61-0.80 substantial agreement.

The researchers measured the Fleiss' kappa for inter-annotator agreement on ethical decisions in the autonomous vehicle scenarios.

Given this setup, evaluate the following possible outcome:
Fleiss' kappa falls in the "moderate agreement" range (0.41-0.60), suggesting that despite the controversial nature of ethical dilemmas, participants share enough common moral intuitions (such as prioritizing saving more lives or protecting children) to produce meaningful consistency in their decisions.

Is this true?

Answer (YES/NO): YES